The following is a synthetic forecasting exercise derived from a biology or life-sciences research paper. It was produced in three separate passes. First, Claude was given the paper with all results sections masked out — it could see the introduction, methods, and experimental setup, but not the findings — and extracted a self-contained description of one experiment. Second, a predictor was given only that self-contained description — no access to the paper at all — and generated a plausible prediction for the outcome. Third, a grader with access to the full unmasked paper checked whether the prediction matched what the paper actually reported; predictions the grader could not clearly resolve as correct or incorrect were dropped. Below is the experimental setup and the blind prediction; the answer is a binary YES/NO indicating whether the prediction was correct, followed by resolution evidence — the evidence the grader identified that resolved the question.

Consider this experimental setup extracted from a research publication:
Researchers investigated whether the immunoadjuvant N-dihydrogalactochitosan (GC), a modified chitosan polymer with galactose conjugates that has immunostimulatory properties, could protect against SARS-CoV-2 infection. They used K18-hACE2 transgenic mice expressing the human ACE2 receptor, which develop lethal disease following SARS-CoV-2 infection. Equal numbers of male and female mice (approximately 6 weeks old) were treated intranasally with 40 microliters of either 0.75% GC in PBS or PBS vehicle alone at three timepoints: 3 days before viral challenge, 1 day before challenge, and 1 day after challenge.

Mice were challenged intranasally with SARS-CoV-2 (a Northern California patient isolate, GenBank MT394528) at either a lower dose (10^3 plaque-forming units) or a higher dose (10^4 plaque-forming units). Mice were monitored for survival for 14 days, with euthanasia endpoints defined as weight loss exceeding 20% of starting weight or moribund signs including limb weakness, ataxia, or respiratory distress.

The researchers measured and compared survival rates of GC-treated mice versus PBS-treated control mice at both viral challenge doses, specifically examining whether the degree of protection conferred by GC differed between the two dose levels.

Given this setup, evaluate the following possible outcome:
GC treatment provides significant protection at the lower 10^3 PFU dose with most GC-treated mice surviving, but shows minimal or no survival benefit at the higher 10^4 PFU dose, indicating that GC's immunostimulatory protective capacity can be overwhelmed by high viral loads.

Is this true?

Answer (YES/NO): NO